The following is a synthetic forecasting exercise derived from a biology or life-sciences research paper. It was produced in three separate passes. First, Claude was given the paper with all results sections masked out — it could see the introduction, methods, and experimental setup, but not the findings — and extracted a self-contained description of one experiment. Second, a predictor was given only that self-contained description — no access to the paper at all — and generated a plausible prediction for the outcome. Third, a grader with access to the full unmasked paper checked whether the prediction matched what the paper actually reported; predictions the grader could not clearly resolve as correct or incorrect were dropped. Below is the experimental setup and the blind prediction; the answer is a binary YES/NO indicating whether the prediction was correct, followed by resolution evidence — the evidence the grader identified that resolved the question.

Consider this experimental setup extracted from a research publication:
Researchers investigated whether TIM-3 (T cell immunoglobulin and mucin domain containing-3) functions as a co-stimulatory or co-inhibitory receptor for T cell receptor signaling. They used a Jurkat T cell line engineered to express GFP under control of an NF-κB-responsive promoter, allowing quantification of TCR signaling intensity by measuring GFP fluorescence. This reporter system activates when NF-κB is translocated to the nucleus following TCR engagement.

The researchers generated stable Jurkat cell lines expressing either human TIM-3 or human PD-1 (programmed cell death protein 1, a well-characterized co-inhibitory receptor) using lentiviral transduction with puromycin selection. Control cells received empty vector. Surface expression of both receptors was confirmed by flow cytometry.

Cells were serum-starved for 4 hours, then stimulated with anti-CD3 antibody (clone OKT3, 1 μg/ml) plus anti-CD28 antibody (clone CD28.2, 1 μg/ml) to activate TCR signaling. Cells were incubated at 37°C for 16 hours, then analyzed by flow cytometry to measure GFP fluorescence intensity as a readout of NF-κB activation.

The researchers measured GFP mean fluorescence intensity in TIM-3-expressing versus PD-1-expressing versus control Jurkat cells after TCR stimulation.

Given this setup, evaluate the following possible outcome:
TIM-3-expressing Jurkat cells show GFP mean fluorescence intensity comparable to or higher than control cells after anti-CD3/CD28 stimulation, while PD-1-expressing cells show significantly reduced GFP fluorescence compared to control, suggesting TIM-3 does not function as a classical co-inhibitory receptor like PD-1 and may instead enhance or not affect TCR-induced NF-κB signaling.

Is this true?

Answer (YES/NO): NO